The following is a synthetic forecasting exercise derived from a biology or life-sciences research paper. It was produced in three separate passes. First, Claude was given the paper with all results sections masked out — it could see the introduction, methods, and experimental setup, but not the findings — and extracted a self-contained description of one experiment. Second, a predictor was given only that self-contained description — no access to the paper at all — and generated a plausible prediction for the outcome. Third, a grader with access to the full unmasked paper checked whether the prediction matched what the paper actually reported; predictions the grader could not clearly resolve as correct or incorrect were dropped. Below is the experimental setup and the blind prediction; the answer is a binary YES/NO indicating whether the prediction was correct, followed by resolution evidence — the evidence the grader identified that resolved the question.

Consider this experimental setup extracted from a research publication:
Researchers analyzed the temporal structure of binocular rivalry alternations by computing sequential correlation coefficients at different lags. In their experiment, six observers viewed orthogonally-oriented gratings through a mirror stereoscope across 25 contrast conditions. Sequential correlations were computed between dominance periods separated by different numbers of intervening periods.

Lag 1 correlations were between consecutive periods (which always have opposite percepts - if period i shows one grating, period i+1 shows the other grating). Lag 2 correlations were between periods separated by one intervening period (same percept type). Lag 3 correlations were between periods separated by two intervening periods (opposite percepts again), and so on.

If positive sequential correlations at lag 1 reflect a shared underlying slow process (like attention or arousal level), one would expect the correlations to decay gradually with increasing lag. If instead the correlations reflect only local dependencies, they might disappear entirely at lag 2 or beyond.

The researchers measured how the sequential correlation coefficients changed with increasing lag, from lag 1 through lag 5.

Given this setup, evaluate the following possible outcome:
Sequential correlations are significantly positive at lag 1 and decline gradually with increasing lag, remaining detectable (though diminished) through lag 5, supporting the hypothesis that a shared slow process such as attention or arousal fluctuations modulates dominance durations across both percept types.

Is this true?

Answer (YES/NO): YES